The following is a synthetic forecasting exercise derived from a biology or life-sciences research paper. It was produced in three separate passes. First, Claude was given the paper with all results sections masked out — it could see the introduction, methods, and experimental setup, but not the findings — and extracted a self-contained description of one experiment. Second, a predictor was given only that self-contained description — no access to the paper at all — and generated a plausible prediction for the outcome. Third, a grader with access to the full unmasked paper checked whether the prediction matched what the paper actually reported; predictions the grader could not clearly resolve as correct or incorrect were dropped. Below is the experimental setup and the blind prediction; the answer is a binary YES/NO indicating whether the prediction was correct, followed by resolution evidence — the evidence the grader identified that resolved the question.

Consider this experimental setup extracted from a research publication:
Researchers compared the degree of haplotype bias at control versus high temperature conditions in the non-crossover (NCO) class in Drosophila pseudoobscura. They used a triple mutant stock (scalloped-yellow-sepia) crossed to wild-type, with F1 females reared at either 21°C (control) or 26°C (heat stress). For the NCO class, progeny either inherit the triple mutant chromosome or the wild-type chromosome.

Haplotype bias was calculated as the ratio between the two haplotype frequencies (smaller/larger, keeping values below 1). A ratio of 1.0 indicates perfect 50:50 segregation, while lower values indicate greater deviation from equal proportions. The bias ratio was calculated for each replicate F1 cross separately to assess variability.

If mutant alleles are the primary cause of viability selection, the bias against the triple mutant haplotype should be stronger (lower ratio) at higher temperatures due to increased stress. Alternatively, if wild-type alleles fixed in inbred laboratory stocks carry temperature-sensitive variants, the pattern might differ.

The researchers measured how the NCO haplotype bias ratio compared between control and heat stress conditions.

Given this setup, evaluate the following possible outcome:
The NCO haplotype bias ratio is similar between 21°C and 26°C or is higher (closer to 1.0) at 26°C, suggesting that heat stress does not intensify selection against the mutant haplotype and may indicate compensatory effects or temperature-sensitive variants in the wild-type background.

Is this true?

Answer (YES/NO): YES